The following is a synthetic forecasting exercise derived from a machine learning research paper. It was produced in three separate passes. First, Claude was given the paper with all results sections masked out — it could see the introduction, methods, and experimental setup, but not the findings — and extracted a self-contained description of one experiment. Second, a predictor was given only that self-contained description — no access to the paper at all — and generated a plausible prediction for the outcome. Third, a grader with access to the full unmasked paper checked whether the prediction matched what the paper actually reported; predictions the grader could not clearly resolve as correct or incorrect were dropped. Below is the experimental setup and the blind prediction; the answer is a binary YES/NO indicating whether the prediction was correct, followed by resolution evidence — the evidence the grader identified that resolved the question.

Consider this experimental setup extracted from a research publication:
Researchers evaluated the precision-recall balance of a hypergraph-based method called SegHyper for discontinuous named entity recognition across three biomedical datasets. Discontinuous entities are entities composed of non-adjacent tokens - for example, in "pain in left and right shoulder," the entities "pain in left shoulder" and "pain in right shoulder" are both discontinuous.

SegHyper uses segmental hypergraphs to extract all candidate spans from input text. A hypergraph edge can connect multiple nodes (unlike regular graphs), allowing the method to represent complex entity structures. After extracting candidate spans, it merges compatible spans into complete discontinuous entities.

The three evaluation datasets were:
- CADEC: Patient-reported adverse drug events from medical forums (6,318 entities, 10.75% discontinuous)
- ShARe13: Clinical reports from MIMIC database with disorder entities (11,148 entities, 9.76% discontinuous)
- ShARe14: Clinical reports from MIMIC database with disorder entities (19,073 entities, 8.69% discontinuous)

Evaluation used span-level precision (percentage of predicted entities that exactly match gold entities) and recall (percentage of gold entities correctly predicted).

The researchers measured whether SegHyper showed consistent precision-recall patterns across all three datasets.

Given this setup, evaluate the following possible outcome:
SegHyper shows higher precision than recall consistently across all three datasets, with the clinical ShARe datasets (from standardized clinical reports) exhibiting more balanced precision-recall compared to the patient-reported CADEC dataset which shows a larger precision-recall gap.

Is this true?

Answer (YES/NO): NO